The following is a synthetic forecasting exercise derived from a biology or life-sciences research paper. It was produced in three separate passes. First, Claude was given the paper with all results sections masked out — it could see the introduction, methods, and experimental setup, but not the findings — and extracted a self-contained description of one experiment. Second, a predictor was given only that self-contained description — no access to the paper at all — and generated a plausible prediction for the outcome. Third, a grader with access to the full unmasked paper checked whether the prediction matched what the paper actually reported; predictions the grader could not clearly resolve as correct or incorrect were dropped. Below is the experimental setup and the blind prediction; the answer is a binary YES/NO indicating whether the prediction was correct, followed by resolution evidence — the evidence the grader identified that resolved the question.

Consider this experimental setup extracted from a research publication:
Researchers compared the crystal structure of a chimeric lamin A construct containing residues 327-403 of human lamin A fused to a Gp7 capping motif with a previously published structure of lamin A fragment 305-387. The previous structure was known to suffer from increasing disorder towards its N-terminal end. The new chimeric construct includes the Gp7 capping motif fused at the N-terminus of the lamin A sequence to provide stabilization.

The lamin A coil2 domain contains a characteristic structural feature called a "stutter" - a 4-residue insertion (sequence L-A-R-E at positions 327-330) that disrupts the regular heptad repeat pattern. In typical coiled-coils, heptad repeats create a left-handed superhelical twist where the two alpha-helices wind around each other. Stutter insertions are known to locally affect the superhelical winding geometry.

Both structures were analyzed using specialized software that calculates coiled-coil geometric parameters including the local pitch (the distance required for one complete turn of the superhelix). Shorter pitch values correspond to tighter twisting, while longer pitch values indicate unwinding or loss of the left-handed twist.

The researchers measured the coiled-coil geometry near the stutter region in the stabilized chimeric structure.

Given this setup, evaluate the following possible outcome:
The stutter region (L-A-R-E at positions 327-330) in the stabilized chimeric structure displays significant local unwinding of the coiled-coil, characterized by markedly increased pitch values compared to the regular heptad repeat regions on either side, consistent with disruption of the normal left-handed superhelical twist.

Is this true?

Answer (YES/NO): YES